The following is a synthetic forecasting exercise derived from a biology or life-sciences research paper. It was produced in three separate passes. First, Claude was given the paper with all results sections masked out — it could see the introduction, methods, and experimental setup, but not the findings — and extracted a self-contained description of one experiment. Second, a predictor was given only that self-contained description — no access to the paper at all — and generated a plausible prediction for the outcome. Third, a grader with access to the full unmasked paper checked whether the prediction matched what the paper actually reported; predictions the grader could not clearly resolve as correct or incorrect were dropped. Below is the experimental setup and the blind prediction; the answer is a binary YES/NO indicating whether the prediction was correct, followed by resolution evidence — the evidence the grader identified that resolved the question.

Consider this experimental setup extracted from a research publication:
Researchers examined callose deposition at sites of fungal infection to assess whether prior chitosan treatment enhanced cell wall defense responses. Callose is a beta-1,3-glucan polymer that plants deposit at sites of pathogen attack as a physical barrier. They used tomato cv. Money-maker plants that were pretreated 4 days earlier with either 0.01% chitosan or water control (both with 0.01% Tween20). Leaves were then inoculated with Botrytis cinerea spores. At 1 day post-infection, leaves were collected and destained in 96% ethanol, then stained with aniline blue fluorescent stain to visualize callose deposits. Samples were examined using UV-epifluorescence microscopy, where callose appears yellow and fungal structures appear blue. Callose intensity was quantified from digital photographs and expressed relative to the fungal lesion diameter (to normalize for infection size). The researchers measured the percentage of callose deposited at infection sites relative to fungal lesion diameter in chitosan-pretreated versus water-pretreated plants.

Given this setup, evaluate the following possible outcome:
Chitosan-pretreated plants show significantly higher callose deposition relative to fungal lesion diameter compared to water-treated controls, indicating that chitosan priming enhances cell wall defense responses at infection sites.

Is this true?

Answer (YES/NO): YES